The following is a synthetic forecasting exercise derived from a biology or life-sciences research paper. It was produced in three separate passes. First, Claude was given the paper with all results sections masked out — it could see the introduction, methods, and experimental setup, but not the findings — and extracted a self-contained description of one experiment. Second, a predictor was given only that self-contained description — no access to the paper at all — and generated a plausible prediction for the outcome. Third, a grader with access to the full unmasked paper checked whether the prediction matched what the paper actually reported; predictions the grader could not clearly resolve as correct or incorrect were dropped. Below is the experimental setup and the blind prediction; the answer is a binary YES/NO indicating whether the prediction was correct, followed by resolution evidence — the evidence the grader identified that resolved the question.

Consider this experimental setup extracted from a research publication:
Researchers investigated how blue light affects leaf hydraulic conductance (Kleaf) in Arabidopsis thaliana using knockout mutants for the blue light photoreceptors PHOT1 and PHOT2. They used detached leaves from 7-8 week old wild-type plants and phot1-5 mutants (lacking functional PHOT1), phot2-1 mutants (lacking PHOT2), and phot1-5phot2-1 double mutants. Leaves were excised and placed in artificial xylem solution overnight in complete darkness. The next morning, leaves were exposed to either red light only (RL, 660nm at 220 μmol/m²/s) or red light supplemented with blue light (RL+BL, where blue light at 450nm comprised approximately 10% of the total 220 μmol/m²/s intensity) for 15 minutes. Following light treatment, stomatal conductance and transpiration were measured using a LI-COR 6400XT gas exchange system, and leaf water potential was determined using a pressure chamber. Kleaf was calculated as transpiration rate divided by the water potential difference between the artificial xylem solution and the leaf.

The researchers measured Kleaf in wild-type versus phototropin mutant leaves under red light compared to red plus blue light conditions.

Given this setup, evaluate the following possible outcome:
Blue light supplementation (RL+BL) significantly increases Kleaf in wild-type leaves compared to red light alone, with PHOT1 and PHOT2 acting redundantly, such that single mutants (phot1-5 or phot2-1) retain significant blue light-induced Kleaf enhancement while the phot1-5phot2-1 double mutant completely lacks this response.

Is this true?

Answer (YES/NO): NO